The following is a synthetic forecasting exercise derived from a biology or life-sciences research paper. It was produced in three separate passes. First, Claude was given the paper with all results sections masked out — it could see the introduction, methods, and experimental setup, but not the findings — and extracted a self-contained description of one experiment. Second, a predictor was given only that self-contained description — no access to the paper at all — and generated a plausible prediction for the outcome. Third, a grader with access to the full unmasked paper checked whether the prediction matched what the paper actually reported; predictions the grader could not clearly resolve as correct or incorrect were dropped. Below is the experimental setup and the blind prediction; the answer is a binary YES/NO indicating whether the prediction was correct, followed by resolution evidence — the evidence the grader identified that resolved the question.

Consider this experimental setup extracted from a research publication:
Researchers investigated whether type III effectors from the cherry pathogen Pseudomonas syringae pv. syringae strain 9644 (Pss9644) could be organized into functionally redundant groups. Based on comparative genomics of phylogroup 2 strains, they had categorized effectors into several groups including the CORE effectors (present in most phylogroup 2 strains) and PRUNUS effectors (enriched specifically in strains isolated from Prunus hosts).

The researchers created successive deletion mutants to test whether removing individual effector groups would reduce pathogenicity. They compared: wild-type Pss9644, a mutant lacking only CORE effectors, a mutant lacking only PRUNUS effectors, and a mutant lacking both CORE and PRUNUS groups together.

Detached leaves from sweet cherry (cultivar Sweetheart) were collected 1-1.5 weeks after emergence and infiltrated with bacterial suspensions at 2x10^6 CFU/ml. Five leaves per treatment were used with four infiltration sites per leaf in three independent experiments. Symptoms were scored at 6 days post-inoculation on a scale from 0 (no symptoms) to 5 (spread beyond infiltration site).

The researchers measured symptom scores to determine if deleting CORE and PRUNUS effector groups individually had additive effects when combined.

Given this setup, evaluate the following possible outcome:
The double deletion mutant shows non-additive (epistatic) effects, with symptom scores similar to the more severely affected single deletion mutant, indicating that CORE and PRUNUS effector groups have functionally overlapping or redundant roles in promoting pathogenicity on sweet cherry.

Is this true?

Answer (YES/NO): NO